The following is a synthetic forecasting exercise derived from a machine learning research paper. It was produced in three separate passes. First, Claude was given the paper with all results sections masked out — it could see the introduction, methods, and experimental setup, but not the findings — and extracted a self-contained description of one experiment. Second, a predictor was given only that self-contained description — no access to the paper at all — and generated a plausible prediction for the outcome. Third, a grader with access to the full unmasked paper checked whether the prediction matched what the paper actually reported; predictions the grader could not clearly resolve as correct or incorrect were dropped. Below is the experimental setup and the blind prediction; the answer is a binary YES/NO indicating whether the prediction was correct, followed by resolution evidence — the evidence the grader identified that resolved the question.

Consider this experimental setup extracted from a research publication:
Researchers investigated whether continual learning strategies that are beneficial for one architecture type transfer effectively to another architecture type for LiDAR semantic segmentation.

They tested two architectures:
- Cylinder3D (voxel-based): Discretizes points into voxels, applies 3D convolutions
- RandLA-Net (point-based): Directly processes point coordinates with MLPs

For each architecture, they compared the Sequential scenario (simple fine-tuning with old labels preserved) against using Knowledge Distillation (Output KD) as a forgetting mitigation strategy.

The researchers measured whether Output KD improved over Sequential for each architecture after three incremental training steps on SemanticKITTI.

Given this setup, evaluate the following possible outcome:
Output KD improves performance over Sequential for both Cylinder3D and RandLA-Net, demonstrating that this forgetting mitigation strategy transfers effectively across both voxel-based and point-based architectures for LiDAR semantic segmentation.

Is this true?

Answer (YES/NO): NO